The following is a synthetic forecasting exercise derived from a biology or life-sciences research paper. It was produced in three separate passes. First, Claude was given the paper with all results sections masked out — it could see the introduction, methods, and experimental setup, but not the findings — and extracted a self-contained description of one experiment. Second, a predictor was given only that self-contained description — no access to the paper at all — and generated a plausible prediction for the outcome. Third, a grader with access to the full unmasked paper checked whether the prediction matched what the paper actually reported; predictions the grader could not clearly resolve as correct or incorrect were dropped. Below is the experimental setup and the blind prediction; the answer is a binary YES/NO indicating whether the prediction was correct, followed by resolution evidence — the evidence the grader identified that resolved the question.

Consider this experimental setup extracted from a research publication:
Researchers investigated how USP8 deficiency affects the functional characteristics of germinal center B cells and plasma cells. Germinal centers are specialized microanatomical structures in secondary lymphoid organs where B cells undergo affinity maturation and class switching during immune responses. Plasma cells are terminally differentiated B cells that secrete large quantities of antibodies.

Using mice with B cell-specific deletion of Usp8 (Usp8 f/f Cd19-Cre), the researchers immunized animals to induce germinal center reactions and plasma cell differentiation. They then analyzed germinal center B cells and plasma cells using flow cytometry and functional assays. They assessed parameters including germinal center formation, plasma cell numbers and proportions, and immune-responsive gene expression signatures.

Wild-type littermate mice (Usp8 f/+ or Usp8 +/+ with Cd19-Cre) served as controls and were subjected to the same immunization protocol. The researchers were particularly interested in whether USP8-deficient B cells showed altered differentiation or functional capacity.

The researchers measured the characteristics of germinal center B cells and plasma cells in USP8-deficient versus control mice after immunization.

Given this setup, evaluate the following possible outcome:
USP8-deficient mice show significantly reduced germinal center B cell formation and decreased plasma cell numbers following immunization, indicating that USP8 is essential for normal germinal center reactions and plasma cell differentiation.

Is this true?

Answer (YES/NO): NO